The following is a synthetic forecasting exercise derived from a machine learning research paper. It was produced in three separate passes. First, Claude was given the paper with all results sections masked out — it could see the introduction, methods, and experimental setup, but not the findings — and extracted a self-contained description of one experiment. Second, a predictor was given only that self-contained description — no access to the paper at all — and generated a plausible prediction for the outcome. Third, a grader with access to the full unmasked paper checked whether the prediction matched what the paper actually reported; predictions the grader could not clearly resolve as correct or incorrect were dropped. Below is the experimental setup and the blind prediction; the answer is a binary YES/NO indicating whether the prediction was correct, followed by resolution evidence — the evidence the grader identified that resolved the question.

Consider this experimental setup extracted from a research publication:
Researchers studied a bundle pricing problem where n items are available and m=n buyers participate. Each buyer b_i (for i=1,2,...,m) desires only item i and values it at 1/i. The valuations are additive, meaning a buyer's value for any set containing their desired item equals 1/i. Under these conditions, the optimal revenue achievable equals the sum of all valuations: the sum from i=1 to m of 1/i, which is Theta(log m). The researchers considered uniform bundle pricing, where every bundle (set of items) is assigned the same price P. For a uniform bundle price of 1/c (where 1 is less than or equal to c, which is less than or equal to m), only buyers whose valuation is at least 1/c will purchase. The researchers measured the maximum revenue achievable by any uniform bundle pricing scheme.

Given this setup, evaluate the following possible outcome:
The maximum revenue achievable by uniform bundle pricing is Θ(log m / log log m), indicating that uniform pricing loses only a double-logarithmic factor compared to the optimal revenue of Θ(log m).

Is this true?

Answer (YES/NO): NO